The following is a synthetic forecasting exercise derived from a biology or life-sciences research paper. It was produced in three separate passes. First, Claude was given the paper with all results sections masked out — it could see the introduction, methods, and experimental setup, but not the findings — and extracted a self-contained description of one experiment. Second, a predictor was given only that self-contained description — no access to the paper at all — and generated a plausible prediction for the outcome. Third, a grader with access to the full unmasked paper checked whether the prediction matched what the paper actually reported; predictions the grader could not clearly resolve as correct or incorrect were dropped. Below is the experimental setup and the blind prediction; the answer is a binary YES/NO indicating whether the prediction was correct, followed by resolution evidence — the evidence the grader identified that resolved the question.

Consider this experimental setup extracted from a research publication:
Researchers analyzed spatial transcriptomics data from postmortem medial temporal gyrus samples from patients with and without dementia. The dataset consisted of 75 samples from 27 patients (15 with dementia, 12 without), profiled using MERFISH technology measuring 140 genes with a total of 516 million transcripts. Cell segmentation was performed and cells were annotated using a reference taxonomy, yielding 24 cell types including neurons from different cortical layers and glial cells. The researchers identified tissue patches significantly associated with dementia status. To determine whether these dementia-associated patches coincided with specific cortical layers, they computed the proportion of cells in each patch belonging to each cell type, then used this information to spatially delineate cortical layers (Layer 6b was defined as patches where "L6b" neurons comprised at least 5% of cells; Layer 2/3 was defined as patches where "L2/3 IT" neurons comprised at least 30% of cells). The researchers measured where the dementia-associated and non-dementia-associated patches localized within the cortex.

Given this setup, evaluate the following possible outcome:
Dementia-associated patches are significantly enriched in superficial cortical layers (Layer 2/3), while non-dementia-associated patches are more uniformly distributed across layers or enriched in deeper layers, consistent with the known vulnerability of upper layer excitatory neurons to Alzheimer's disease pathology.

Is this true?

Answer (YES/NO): NO